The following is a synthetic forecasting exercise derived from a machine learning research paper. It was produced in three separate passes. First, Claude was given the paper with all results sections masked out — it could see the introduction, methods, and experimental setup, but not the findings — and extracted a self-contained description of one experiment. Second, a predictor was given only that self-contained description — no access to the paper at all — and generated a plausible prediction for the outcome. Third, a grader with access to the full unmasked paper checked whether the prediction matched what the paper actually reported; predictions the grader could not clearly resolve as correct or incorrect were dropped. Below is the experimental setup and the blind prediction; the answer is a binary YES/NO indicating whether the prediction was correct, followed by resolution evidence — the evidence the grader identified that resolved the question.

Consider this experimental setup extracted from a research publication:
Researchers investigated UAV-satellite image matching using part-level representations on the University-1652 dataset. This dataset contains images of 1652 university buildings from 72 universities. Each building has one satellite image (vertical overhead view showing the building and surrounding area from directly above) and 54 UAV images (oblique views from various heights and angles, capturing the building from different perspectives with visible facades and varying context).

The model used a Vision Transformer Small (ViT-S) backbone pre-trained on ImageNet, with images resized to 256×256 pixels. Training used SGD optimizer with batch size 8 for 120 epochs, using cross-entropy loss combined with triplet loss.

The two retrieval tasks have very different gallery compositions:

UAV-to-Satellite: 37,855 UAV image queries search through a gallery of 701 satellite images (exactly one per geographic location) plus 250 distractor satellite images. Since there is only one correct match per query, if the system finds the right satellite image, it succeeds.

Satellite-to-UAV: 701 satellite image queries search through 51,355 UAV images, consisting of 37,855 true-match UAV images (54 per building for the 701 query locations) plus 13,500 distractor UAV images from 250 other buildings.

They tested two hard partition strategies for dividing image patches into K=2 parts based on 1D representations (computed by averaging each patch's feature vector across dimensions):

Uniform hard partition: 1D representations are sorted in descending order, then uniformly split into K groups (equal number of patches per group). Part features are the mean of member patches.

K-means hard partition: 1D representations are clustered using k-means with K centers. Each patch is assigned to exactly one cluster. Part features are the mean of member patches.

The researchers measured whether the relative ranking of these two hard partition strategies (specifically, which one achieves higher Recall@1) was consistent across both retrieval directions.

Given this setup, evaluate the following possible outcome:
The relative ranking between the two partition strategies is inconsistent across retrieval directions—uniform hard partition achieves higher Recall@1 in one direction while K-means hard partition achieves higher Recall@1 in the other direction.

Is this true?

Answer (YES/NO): YES